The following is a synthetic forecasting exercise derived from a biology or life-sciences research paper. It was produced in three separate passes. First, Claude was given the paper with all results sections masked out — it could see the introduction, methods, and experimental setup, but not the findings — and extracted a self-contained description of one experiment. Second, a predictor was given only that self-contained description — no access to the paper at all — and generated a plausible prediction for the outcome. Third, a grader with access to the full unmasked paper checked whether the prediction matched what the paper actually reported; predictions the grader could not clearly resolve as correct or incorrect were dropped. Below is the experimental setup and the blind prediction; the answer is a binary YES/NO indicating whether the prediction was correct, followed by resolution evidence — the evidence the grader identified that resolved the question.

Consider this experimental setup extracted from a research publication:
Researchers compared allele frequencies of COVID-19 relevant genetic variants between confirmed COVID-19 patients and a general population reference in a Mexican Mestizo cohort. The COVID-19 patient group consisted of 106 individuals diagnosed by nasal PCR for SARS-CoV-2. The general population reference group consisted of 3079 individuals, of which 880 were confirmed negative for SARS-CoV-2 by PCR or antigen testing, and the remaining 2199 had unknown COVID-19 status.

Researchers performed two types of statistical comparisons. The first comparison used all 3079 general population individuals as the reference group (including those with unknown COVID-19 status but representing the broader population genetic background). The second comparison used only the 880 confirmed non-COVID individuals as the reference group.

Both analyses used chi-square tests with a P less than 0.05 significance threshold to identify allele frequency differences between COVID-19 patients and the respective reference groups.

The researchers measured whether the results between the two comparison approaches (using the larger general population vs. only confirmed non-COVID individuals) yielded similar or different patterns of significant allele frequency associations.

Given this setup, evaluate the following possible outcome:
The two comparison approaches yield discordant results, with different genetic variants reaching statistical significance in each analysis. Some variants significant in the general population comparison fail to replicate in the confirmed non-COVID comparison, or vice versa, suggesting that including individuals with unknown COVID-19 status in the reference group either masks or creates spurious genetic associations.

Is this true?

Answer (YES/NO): NO